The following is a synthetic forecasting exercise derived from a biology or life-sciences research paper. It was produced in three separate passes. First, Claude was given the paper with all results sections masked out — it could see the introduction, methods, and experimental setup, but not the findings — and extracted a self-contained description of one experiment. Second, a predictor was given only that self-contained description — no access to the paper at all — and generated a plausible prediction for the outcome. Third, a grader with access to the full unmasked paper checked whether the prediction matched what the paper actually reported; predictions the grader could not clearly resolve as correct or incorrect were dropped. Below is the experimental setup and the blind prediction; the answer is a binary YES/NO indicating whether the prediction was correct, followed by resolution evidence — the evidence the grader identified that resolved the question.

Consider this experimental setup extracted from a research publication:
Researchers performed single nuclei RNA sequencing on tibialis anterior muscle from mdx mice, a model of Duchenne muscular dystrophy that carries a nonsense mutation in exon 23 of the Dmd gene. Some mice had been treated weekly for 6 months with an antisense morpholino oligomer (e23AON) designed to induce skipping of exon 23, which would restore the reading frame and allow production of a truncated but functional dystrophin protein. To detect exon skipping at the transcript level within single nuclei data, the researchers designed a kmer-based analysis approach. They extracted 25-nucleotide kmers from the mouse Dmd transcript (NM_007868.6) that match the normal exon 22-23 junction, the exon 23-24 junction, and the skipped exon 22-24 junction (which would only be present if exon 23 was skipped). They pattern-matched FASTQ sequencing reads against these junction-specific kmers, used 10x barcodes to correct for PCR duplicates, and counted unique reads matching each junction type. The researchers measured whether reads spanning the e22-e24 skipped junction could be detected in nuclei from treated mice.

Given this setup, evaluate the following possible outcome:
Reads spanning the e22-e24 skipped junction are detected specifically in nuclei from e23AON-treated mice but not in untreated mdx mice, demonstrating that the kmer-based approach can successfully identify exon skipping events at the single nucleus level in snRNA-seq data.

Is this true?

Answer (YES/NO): NO